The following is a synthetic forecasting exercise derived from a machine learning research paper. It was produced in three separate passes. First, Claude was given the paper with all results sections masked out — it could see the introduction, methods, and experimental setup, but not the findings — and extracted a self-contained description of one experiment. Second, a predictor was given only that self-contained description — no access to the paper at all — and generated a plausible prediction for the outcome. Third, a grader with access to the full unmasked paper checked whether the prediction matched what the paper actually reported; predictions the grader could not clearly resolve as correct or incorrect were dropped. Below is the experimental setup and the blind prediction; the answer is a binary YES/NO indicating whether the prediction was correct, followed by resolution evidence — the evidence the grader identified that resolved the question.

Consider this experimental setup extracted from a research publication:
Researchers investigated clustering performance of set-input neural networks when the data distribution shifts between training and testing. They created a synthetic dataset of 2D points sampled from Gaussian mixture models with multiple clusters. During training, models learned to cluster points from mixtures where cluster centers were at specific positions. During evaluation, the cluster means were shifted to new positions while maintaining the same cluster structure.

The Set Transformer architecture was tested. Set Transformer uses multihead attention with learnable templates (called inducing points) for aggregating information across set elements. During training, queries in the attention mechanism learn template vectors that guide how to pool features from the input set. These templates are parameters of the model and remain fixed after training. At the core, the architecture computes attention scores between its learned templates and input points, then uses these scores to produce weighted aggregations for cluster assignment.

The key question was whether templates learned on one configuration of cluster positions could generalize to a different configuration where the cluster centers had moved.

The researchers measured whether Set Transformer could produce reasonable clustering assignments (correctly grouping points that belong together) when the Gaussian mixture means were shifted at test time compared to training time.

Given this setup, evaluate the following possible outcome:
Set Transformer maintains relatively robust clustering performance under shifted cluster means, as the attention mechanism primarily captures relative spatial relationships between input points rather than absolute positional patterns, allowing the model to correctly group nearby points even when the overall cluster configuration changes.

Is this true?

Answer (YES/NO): NO